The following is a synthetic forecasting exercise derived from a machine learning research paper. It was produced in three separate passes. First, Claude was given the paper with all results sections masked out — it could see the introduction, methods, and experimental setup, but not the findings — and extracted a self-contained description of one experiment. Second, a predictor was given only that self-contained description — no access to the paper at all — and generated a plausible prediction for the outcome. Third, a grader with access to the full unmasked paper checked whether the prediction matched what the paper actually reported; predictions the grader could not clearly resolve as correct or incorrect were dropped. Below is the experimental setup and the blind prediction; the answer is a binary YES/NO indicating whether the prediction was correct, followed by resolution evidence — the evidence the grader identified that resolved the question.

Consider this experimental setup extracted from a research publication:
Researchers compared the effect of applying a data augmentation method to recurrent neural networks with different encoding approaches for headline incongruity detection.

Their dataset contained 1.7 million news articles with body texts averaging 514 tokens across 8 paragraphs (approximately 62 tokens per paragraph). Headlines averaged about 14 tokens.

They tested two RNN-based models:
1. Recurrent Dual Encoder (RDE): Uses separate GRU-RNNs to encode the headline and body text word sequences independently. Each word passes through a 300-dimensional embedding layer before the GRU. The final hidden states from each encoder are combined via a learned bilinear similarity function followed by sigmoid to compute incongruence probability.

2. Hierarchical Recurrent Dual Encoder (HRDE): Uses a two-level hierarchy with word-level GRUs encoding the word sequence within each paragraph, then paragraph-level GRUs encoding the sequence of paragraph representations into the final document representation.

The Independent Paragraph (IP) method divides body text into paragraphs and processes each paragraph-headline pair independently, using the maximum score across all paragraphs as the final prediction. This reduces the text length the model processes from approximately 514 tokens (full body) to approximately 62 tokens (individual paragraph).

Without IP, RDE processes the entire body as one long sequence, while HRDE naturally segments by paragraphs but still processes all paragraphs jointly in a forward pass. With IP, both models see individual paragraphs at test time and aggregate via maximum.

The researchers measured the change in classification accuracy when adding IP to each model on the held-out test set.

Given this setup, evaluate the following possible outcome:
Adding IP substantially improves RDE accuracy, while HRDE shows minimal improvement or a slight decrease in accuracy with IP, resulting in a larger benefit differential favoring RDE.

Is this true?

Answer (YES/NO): NO